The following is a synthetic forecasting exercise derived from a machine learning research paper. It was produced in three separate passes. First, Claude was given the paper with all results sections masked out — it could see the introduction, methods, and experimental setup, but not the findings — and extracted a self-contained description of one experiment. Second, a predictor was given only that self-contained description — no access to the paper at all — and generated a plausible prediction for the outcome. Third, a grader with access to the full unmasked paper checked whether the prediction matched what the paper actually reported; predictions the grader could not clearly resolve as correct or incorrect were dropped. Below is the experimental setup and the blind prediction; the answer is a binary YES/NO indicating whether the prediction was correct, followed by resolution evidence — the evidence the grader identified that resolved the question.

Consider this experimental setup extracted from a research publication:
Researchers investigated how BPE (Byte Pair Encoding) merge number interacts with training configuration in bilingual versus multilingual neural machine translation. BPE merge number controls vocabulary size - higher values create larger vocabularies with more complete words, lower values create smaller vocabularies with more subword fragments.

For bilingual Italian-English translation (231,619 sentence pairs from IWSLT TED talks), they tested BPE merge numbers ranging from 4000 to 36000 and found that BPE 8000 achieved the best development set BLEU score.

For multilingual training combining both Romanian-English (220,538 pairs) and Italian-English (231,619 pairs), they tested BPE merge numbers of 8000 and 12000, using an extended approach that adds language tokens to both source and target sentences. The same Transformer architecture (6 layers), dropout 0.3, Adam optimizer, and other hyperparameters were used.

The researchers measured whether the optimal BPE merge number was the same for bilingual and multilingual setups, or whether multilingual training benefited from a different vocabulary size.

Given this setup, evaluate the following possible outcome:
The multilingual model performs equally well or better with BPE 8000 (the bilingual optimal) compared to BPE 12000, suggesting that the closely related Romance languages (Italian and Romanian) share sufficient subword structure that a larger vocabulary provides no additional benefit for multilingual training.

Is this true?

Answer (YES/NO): NO